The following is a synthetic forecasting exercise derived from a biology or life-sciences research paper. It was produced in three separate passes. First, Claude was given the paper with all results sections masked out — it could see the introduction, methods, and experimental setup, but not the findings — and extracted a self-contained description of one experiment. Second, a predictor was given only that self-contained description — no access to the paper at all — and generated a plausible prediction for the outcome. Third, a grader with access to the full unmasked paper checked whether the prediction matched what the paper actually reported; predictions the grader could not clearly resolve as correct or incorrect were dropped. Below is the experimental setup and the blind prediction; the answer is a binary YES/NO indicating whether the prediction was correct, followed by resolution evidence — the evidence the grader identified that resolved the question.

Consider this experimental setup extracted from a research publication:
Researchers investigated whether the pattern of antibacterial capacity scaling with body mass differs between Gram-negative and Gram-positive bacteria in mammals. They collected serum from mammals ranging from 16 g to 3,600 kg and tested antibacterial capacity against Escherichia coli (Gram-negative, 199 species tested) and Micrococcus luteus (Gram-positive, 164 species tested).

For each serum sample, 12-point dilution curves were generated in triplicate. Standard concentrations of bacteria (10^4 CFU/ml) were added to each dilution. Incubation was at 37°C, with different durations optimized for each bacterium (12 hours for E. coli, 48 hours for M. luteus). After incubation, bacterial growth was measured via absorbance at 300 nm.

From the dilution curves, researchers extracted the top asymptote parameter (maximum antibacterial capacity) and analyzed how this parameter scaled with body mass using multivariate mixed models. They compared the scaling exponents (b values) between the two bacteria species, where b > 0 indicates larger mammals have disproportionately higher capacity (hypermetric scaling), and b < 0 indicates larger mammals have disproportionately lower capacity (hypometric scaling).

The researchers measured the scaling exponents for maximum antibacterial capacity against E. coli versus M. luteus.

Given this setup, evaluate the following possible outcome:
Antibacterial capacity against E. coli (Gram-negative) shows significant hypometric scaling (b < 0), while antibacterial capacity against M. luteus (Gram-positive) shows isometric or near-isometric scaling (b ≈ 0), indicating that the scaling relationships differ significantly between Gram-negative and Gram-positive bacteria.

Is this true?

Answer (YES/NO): NO